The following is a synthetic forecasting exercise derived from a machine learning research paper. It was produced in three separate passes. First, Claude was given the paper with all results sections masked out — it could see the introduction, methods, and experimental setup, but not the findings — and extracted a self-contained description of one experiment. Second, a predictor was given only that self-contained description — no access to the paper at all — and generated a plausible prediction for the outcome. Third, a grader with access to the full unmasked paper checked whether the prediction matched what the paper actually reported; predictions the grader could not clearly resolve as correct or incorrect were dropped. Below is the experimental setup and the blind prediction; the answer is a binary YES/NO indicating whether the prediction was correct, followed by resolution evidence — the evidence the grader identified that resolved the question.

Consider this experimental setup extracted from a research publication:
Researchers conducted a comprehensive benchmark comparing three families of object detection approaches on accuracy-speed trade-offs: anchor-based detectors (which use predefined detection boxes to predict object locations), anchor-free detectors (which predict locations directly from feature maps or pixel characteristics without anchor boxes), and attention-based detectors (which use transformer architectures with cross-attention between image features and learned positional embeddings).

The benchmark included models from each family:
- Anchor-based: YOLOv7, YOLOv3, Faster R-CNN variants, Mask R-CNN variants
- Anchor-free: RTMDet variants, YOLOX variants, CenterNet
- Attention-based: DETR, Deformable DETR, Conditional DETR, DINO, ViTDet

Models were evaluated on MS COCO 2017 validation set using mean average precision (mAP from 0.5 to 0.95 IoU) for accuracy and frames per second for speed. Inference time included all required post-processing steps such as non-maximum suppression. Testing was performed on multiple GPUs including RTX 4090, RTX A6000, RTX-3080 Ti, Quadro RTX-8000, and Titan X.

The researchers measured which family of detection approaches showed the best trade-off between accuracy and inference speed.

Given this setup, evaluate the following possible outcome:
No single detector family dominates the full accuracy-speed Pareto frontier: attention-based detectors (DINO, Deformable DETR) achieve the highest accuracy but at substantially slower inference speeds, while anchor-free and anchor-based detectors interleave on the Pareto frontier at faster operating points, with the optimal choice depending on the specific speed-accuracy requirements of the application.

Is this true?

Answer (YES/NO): NO